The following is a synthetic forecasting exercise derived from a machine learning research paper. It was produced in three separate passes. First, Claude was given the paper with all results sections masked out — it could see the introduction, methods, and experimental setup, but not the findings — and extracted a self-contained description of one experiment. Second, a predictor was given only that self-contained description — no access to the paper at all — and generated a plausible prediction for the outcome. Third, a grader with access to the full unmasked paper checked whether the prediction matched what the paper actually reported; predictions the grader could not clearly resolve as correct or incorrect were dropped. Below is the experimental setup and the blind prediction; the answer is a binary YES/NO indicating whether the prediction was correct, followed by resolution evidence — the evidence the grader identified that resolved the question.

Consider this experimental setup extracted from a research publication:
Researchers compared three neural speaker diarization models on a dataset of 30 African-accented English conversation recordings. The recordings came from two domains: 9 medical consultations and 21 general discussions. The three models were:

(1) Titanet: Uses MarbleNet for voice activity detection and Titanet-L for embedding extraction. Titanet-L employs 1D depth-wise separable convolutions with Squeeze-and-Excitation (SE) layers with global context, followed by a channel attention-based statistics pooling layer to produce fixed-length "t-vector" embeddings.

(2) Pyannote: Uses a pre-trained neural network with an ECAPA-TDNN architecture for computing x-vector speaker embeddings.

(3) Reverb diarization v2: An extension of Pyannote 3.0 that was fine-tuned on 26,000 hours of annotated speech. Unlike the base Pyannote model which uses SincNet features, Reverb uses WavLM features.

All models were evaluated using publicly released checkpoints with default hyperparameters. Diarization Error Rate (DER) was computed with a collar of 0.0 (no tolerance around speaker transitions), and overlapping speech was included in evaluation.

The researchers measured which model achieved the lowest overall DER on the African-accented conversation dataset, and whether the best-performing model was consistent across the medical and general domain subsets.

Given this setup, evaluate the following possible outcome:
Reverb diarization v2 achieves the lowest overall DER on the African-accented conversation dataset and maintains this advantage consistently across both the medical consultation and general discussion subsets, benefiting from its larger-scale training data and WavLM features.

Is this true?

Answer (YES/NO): NO